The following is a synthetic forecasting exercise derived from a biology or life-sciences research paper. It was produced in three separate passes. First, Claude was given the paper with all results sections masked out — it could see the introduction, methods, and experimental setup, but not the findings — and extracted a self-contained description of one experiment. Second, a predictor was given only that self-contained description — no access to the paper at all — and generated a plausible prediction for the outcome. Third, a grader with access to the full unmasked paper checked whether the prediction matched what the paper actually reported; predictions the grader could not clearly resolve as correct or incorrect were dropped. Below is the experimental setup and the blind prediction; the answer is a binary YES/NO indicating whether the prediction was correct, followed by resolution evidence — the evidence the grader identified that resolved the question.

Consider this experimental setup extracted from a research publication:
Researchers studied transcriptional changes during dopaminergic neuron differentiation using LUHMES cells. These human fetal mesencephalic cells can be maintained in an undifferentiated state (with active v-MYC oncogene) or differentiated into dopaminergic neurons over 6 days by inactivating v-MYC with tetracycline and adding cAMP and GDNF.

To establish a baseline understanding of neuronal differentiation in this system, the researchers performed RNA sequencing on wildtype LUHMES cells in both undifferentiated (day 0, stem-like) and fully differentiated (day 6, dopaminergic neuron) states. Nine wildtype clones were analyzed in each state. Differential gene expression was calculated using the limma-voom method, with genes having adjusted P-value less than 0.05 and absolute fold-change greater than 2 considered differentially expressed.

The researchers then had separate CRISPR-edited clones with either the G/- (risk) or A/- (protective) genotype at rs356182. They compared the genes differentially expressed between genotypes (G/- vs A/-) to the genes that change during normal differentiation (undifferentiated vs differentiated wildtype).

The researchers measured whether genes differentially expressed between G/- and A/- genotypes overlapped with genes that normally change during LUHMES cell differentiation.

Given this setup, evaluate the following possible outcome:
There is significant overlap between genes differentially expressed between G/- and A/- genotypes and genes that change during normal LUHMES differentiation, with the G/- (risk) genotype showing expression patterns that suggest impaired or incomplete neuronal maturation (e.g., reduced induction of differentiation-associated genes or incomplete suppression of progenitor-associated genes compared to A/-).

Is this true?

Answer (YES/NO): YES